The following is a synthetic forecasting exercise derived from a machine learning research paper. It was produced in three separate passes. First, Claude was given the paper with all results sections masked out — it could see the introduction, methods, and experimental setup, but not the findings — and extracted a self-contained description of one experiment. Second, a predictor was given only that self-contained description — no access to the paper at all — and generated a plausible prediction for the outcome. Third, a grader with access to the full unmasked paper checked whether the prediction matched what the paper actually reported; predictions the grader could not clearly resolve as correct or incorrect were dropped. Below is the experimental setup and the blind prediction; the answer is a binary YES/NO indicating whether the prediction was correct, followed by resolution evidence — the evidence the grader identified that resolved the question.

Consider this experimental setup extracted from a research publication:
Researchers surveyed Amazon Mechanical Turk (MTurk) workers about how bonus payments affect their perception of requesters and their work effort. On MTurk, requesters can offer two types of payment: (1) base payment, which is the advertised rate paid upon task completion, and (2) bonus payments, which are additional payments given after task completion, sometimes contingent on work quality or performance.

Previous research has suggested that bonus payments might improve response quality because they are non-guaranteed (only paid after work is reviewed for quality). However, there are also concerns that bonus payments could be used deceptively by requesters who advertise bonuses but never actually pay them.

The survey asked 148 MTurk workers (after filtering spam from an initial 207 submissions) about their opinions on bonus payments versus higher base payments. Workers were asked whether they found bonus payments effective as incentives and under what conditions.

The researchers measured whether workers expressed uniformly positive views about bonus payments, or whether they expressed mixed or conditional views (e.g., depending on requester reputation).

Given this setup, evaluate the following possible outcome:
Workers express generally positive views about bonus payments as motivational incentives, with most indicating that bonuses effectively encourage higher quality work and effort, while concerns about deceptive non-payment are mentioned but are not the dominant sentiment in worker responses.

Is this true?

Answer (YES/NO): NO